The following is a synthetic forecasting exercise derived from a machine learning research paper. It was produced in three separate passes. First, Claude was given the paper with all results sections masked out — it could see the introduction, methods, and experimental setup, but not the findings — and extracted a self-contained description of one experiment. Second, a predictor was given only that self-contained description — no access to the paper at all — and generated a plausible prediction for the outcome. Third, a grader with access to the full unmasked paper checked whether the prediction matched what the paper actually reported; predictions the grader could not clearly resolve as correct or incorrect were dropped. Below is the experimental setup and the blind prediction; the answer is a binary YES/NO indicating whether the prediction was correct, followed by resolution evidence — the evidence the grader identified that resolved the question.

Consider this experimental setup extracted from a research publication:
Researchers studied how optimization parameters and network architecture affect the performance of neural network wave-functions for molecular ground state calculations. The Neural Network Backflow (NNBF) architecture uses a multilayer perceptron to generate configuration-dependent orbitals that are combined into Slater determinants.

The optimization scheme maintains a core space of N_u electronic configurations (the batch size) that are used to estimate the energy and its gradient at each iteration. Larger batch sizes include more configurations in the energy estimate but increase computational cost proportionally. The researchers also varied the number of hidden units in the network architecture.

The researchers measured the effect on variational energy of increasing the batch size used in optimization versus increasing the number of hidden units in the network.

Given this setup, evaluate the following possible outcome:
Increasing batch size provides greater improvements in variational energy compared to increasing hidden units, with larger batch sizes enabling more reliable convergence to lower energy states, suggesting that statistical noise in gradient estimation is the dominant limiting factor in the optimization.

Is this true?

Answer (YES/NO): YES